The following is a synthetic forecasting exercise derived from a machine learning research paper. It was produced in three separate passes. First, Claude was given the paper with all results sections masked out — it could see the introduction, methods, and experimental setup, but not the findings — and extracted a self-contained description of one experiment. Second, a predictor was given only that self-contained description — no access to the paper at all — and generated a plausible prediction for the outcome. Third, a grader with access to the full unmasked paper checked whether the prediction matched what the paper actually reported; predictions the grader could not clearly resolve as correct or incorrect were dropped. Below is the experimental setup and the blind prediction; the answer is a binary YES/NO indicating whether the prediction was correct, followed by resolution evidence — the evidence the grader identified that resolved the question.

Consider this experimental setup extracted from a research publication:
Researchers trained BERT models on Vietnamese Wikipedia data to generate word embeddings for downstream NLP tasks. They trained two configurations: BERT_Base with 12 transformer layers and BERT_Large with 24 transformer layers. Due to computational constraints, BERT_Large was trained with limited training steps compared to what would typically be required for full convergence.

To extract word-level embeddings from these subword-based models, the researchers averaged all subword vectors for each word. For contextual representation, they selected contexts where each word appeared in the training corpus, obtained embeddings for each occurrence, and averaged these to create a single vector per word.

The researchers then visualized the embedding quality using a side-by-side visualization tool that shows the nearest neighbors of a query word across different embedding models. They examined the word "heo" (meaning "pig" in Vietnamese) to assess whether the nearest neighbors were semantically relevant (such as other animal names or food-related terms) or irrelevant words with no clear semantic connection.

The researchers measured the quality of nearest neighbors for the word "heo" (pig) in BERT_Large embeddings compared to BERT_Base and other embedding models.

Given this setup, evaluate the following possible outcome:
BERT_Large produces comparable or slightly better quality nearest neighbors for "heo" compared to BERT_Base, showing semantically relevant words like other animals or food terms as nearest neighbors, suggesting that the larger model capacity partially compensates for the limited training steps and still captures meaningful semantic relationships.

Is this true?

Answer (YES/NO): NO